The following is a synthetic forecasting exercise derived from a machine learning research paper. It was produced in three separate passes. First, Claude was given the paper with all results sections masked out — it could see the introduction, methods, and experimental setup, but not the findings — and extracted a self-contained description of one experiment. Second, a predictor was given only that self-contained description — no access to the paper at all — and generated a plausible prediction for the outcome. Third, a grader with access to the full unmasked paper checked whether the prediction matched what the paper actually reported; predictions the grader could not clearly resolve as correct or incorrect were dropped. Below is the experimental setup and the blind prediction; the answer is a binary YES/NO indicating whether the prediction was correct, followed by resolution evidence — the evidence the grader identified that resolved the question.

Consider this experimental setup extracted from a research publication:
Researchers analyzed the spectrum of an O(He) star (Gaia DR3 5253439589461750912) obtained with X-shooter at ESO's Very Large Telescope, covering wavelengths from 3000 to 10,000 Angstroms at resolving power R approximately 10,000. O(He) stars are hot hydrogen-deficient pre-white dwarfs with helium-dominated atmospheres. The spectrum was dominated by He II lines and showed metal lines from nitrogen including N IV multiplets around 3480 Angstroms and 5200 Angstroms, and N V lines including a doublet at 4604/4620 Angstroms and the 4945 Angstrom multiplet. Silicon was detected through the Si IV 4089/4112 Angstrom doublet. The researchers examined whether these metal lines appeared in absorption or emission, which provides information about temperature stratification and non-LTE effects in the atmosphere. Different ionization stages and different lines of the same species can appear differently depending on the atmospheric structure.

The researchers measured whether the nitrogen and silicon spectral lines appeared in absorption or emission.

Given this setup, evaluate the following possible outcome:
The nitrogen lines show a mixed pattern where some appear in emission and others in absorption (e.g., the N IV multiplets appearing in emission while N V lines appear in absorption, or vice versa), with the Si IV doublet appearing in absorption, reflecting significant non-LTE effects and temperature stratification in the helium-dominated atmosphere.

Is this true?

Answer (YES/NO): NO